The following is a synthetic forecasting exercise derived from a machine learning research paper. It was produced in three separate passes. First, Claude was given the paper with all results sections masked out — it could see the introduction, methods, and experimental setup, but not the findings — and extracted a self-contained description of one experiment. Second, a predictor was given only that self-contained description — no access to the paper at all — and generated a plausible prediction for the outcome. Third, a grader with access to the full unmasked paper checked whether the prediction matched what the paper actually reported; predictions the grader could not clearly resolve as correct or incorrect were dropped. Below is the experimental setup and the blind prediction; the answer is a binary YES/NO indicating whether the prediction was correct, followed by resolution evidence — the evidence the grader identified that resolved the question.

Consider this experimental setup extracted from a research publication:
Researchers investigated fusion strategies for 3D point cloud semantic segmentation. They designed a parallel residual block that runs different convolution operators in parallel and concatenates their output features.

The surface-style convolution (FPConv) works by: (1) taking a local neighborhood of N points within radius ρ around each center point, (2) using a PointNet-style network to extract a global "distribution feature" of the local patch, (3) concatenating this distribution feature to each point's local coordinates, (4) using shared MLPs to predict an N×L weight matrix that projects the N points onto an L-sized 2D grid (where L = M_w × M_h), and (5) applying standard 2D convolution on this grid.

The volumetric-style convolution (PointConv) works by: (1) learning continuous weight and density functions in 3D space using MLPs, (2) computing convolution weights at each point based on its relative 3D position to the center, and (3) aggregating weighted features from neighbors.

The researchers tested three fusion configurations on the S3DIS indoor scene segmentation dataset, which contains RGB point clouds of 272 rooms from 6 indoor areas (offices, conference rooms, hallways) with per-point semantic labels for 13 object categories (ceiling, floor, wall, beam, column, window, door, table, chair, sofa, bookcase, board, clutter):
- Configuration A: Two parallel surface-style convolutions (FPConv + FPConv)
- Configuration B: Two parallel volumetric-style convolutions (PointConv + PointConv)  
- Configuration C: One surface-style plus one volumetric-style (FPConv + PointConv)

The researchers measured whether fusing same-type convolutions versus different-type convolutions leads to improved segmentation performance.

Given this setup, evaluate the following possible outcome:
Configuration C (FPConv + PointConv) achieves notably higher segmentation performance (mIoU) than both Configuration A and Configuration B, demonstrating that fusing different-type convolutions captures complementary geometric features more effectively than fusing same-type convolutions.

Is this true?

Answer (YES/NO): YES